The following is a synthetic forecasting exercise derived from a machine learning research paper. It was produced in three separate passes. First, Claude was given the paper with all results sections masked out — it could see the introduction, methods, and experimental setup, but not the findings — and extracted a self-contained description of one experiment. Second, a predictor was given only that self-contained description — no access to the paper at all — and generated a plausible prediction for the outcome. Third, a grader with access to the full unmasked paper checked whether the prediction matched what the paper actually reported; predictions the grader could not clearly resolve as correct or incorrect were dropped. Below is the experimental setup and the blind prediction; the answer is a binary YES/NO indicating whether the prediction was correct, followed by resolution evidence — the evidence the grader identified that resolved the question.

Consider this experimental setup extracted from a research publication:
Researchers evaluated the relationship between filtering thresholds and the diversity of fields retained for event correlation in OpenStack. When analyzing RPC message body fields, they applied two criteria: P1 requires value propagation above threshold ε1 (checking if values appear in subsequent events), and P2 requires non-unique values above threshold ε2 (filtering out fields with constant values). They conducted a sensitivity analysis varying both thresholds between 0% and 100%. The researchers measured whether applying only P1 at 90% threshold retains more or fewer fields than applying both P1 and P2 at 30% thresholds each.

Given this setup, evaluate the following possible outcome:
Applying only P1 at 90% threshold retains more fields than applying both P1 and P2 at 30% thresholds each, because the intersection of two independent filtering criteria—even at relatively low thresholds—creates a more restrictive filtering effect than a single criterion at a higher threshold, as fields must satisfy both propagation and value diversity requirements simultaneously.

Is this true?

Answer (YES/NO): YES